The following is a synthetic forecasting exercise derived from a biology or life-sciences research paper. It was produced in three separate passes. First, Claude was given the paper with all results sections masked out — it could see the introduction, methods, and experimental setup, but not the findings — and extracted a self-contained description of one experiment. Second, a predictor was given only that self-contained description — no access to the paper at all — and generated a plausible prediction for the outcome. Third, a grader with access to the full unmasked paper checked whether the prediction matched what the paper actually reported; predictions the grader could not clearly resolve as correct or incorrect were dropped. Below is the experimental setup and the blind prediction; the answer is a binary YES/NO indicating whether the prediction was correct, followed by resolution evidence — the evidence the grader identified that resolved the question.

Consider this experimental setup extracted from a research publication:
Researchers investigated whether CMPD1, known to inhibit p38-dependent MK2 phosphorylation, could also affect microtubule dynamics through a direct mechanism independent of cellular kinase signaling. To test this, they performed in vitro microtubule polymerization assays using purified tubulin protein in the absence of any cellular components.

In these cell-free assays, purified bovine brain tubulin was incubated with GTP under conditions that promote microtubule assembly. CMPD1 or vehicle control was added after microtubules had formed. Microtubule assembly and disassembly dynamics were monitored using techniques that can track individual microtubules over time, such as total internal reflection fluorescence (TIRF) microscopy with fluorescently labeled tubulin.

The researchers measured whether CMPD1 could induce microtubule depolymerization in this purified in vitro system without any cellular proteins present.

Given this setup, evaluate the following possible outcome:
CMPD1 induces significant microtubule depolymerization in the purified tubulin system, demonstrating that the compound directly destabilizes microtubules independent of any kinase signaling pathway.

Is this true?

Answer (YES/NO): YES